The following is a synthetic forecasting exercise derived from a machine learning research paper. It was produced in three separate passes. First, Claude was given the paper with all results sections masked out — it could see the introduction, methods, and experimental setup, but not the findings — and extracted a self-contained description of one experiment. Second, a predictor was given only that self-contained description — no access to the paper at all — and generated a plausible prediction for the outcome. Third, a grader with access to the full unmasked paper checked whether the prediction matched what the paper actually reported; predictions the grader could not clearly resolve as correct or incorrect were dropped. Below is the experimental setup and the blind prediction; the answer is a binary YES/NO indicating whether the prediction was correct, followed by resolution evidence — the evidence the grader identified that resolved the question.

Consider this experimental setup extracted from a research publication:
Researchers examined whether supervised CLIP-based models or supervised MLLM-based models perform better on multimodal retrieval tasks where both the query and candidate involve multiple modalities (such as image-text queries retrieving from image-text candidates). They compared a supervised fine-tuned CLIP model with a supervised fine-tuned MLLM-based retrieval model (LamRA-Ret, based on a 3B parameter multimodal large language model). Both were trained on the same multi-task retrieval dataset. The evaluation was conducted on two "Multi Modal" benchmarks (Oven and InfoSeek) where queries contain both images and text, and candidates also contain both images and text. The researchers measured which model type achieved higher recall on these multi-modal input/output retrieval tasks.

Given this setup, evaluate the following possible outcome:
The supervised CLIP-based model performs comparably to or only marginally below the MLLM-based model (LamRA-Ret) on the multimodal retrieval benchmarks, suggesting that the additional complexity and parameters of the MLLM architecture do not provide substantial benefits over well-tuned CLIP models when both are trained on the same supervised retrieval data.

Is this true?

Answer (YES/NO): NO